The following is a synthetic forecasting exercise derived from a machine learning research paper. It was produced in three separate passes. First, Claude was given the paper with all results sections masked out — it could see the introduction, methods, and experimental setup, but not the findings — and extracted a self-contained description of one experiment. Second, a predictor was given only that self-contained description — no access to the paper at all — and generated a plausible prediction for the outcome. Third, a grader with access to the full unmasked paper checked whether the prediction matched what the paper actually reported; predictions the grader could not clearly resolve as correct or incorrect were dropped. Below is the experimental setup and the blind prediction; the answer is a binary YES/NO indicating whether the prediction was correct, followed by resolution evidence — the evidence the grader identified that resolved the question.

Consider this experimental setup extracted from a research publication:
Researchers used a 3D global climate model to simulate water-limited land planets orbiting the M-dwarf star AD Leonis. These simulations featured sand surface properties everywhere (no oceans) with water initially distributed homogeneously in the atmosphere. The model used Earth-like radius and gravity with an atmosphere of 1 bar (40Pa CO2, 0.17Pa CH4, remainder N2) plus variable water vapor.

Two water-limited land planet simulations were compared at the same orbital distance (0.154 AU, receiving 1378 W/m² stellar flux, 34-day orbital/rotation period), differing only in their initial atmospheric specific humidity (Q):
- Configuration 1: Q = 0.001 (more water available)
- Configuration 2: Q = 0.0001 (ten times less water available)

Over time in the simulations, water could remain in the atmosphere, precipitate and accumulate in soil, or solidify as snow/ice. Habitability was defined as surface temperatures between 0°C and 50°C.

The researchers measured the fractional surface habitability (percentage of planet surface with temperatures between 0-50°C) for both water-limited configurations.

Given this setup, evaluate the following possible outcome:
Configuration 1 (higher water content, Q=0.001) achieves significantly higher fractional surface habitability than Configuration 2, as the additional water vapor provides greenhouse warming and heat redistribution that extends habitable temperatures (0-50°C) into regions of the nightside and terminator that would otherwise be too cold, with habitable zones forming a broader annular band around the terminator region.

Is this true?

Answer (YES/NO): NO